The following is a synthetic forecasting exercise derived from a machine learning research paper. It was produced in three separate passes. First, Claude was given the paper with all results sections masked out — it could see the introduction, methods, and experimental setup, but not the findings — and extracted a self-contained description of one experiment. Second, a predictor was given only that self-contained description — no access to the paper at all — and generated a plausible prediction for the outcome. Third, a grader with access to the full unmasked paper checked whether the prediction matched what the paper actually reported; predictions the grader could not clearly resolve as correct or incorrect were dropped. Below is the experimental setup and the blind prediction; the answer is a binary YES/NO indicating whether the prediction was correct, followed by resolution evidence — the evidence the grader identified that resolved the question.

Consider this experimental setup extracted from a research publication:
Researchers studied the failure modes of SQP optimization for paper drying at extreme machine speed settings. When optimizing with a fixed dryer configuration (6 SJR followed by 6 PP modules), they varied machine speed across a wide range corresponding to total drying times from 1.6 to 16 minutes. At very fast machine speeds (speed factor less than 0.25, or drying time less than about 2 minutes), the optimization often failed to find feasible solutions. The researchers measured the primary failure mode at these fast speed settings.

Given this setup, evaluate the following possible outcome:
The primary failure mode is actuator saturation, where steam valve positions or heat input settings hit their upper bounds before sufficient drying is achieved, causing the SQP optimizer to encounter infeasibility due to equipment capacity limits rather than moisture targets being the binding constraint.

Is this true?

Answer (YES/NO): NO